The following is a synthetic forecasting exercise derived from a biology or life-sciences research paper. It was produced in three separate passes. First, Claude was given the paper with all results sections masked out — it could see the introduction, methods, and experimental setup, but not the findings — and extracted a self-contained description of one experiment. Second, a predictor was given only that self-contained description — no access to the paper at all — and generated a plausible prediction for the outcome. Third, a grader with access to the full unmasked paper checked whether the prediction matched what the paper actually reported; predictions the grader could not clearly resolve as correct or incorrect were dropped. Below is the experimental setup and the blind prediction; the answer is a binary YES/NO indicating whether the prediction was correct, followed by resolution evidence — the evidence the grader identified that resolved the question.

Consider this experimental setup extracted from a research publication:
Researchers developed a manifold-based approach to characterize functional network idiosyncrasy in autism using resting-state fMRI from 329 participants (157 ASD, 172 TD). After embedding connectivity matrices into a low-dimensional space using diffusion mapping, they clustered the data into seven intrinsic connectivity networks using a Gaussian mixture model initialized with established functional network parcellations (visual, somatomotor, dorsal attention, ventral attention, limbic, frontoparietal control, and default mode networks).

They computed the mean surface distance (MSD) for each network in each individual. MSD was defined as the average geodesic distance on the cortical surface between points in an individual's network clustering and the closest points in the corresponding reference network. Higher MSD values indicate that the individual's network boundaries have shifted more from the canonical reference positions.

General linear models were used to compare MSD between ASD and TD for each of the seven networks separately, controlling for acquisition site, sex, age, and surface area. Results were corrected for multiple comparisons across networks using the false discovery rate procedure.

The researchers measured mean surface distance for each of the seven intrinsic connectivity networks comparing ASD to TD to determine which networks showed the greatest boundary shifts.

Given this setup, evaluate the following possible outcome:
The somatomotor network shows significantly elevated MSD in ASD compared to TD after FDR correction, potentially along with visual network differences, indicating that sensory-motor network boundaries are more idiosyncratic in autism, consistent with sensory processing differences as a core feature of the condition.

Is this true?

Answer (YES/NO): NO